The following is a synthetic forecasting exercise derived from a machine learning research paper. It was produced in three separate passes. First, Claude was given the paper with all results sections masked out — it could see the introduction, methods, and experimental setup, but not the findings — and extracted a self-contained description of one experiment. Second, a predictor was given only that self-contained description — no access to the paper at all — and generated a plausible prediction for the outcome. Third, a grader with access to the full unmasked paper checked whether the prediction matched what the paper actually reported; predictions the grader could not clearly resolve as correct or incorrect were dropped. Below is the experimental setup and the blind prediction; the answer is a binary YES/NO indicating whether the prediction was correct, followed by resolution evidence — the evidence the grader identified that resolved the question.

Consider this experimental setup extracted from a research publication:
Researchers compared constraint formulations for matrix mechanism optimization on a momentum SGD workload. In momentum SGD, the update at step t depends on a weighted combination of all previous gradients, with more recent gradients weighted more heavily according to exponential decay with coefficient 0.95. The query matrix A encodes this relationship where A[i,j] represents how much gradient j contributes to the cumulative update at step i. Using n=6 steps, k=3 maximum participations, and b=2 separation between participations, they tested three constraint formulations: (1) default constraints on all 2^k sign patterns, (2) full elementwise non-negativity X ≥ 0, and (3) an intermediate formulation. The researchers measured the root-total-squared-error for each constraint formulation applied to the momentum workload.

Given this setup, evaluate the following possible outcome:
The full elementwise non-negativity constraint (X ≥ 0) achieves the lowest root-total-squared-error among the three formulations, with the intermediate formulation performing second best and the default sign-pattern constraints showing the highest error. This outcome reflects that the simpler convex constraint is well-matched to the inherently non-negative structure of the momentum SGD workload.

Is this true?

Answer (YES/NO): NO